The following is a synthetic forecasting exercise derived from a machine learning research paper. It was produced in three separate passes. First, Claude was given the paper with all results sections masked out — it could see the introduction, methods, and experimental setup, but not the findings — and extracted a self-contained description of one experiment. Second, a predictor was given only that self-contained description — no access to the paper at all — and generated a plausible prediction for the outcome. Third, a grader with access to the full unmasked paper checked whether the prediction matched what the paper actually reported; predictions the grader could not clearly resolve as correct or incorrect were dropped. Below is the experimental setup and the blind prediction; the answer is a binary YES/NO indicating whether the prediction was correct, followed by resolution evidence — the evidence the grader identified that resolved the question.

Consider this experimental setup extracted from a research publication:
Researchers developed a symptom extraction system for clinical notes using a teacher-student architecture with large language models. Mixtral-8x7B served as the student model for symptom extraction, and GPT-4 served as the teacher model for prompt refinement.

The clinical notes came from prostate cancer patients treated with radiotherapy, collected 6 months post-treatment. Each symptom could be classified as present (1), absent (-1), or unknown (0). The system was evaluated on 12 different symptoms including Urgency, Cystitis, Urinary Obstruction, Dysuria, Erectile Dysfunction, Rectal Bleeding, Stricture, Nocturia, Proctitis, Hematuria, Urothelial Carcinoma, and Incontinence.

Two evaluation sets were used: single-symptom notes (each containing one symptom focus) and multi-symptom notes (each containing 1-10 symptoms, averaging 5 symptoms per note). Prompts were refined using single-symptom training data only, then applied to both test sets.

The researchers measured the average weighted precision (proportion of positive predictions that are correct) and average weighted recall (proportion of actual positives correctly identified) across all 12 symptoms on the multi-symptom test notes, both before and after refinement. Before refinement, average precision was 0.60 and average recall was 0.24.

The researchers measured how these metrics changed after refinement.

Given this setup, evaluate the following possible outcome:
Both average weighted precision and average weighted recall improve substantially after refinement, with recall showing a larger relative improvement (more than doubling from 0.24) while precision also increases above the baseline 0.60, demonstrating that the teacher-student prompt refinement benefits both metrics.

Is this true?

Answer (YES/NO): NO